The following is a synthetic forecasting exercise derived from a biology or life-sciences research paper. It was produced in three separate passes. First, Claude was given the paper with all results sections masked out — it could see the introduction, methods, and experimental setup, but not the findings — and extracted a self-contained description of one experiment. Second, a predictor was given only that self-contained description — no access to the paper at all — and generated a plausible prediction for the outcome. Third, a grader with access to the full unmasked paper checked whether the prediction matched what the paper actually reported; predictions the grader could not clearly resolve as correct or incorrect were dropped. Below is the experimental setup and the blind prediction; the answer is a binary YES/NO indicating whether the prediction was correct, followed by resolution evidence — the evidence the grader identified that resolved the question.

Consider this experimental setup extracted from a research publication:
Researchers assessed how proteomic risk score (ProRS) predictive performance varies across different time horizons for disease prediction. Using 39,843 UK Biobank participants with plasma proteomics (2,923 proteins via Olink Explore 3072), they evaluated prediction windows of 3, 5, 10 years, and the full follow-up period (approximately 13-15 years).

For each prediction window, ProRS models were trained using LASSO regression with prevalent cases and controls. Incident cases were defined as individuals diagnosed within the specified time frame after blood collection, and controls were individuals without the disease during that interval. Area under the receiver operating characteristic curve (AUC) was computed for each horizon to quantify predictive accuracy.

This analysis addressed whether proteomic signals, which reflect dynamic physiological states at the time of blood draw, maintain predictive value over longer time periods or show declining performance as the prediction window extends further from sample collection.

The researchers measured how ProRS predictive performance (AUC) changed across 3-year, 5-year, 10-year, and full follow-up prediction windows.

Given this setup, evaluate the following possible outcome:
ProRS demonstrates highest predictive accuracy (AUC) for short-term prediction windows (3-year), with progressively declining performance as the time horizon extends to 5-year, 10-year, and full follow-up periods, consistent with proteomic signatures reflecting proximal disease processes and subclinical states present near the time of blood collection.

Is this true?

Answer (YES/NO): YES